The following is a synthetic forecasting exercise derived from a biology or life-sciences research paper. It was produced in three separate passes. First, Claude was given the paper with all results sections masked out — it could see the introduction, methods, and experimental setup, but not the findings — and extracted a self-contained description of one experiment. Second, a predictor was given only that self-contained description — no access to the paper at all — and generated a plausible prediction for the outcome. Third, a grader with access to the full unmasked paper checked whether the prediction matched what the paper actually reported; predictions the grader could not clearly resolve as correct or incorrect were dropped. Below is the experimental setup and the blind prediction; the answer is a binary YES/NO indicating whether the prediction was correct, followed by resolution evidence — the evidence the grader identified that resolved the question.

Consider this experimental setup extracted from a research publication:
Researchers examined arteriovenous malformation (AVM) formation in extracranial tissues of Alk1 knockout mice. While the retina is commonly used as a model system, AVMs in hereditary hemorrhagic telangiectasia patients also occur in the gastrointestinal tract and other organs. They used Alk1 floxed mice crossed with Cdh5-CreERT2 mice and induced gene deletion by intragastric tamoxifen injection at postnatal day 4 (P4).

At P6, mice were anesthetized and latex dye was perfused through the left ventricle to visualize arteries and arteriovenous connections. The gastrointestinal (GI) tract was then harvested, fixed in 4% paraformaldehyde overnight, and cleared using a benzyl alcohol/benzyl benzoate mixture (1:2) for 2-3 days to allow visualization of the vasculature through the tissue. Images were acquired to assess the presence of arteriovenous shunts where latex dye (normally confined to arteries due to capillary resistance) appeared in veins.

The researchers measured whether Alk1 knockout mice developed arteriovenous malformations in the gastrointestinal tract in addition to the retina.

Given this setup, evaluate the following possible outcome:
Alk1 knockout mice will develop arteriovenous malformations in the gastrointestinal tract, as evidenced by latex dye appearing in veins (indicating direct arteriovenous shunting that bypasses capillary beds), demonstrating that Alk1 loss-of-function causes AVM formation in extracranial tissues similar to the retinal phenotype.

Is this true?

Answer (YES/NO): YES